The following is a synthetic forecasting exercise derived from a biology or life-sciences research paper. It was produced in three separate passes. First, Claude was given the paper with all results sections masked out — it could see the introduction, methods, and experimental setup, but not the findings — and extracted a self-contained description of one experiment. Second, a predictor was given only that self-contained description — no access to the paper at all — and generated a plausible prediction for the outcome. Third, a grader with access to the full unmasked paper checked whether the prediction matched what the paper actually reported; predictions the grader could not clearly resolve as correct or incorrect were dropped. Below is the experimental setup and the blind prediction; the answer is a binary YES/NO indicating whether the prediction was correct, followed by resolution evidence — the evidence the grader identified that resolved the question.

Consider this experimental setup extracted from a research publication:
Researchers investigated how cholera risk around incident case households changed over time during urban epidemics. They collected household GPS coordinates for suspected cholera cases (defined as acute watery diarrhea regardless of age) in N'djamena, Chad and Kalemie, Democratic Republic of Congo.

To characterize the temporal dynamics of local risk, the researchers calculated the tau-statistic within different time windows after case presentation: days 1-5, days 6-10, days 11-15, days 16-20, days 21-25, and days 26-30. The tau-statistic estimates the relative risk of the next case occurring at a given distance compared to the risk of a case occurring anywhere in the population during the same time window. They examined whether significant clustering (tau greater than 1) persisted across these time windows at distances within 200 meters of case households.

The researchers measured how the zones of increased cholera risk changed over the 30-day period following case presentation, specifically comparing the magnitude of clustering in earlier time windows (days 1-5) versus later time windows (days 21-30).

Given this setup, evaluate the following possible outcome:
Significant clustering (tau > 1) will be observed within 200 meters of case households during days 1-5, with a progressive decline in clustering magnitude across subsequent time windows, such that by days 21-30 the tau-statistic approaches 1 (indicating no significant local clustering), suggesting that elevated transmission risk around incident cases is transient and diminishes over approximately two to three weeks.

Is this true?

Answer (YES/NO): NO